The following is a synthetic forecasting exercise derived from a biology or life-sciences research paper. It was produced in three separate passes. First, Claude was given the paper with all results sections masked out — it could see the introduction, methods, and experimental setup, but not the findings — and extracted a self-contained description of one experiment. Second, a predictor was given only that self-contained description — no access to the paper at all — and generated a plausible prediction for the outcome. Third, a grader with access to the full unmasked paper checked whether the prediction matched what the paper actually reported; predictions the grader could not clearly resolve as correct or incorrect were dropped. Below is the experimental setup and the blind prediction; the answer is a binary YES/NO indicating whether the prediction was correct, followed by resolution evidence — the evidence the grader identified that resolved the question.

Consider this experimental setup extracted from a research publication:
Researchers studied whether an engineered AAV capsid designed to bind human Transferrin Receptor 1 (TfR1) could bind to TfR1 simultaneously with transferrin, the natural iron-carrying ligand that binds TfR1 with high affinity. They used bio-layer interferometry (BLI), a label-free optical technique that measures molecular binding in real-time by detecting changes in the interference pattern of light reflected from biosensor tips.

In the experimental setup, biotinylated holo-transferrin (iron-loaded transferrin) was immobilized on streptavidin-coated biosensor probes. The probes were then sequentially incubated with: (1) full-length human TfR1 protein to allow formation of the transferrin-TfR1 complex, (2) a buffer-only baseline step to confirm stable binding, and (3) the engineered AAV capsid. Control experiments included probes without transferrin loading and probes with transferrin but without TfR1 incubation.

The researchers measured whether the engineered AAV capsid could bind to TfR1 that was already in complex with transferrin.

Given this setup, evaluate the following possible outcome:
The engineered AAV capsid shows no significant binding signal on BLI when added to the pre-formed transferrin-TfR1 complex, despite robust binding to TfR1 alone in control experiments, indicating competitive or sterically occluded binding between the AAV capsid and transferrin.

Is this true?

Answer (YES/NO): NO